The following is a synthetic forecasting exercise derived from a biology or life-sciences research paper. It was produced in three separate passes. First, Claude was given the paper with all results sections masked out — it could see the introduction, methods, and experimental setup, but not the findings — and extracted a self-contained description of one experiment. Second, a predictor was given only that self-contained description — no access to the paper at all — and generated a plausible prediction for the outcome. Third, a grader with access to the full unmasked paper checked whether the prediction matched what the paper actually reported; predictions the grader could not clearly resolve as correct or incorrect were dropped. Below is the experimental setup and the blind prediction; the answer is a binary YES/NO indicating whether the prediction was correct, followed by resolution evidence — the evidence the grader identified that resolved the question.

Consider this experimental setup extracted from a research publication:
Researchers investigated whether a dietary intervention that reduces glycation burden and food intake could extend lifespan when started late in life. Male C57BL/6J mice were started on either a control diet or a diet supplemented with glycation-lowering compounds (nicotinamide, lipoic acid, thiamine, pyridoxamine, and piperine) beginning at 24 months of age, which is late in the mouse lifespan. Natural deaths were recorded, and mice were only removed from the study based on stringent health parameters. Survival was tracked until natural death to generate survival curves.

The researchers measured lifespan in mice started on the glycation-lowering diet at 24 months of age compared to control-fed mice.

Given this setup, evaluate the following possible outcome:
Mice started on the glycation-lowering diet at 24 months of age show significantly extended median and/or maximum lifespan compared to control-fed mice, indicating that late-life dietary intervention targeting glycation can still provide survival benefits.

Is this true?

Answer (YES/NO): YES